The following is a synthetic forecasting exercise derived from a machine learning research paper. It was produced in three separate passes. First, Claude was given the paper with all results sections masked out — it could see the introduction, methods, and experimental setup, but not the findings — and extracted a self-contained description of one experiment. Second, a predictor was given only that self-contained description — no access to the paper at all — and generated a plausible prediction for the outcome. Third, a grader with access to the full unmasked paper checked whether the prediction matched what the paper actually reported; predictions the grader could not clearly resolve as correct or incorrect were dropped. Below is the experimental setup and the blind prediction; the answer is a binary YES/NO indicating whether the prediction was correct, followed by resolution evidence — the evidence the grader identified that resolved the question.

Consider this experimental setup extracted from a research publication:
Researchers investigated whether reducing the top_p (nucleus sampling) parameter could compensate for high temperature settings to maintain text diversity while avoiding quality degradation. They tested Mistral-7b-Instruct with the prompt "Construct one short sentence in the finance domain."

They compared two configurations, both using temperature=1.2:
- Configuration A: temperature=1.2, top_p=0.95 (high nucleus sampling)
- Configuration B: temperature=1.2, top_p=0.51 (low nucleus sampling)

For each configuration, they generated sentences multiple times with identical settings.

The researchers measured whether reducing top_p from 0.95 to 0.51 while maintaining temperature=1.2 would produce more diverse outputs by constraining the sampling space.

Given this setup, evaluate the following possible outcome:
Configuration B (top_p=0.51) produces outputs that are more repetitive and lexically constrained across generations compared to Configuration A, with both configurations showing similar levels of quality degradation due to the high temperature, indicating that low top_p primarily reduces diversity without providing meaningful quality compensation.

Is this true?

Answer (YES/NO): NO